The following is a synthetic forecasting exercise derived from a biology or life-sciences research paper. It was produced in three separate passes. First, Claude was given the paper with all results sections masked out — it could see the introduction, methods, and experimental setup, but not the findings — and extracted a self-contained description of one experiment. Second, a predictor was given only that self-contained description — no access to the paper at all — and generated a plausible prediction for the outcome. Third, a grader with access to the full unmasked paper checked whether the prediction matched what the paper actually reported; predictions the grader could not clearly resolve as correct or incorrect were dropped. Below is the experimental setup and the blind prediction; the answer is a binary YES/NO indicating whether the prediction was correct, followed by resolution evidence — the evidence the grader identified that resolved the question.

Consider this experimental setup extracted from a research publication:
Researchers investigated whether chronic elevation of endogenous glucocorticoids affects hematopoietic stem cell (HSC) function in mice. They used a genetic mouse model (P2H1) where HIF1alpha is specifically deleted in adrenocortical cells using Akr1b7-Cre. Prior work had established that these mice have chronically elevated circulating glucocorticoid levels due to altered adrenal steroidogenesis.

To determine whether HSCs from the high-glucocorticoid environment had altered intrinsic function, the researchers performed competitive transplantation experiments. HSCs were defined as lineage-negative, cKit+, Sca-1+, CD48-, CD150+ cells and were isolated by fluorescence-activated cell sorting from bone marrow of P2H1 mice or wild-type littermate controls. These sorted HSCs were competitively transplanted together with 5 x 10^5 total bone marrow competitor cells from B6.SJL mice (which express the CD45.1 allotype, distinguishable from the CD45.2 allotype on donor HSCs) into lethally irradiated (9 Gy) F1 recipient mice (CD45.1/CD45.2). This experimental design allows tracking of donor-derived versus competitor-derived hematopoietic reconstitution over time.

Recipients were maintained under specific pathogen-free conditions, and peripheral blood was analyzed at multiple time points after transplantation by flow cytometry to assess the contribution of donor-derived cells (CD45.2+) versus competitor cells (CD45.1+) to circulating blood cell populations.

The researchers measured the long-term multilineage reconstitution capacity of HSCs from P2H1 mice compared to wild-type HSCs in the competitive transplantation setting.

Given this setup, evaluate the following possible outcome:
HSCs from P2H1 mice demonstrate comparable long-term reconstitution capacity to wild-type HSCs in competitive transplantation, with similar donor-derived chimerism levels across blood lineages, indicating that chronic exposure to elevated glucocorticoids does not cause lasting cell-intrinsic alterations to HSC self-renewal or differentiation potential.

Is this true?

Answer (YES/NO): NO